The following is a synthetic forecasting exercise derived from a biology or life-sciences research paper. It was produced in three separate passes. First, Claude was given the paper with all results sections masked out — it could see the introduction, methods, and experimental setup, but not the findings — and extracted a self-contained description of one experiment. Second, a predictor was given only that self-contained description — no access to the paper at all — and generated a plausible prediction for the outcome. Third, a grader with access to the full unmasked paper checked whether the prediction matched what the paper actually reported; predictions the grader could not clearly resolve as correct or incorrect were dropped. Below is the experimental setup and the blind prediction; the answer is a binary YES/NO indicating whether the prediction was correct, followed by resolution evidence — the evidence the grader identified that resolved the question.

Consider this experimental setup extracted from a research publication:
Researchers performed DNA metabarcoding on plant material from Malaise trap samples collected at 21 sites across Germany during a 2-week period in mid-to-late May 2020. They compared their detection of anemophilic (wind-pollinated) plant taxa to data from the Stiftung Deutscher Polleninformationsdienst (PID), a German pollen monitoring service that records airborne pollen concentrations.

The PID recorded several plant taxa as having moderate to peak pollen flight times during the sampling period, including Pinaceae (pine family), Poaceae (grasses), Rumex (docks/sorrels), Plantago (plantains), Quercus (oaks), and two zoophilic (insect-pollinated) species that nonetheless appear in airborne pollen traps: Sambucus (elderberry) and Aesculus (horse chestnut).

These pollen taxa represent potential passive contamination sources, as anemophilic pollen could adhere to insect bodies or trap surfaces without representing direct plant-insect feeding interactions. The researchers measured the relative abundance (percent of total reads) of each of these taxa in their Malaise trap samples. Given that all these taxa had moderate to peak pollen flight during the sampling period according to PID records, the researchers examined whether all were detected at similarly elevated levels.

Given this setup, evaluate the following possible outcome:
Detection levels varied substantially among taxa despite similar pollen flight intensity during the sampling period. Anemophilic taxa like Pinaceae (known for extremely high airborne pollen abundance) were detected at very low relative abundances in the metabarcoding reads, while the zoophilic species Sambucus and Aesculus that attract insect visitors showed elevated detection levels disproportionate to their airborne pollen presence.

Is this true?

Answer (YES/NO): NO